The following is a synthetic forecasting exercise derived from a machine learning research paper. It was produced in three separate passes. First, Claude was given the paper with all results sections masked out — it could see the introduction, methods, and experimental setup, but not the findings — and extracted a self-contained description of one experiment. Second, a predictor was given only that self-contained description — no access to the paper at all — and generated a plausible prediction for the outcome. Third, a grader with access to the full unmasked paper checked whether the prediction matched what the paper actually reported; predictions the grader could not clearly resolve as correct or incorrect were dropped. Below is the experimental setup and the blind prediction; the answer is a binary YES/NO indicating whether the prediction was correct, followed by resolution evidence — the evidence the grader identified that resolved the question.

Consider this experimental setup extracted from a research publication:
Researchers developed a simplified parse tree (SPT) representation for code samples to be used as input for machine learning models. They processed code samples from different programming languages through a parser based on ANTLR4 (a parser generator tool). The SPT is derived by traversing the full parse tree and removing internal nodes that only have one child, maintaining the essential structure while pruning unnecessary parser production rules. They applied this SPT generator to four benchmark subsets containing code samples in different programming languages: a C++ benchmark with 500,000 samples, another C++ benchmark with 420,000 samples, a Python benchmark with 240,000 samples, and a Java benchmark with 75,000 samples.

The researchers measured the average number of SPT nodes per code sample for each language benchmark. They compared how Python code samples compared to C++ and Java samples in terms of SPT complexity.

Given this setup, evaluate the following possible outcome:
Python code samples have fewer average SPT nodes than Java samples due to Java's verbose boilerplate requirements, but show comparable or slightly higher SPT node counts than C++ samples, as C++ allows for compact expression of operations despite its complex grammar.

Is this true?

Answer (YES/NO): NO